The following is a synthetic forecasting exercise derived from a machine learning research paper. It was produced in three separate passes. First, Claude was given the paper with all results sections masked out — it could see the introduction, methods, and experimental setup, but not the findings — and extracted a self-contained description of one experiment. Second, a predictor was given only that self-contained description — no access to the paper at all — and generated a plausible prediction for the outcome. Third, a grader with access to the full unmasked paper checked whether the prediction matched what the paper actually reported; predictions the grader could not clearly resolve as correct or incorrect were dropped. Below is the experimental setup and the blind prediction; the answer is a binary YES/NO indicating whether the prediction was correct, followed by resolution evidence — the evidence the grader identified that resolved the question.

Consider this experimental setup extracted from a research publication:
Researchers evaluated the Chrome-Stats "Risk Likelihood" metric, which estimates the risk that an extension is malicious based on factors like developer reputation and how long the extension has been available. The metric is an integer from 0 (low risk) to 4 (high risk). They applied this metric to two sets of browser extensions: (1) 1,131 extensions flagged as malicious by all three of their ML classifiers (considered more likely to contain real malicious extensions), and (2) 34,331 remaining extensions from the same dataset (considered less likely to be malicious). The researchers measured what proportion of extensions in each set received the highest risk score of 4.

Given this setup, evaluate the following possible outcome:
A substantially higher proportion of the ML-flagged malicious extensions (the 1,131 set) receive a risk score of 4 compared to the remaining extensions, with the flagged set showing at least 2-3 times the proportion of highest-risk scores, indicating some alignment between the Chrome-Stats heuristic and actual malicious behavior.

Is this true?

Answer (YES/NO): NO